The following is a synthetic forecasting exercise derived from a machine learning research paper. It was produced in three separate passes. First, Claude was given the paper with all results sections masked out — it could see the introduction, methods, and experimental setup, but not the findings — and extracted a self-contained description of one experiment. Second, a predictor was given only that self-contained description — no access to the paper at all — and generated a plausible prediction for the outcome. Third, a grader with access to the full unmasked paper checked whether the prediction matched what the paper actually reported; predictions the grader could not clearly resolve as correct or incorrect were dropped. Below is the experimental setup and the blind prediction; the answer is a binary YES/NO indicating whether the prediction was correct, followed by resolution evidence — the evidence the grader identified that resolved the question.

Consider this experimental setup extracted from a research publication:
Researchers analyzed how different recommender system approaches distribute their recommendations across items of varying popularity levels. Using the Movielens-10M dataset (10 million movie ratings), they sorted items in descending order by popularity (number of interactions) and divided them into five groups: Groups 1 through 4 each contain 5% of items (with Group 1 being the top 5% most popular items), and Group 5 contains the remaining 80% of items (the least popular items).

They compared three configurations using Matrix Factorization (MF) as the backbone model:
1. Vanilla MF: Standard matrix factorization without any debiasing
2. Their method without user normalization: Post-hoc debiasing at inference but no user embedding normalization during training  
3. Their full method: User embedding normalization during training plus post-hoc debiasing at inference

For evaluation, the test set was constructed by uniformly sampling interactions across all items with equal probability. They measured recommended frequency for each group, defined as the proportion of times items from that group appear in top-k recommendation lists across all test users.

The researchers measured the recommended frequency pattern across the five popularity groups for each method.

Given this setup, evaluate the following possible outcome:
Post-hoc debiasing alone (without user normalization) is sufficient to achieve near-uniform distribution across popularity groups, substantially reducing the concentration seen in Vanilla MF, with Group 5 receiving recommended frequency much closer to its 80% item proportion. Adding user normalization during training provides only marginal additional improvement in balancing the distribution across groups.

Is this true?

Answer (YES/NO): NO